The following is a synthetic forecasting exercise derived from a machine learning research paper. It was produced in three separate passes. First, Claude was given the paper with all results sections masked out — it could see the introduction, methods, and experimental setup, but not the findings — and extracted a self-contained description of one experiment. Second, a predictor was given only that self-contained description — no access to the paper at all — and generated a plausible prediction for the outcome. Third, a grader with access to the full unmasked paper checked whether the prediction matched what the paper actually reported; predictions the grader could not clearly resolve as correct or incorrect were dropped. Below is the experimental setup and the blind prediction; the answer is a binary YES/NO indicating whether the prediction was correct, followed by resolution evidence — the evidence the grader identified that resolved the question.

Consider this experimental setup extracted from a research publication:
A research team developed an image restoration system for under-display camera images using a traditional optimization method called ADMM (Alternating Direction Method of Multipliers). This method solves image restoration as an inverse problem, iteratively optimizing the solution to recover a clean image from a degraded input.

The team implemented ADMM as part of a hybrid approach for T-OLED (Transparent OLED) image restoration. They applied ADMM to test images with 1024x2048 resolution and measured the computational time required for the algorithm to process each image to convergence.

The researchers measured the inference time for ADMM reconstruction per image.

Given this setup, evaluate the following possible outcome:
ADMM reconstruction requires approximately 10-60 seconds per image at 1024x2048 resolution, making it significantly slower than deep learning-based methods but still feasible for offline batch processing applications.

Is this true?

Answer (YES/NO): NO